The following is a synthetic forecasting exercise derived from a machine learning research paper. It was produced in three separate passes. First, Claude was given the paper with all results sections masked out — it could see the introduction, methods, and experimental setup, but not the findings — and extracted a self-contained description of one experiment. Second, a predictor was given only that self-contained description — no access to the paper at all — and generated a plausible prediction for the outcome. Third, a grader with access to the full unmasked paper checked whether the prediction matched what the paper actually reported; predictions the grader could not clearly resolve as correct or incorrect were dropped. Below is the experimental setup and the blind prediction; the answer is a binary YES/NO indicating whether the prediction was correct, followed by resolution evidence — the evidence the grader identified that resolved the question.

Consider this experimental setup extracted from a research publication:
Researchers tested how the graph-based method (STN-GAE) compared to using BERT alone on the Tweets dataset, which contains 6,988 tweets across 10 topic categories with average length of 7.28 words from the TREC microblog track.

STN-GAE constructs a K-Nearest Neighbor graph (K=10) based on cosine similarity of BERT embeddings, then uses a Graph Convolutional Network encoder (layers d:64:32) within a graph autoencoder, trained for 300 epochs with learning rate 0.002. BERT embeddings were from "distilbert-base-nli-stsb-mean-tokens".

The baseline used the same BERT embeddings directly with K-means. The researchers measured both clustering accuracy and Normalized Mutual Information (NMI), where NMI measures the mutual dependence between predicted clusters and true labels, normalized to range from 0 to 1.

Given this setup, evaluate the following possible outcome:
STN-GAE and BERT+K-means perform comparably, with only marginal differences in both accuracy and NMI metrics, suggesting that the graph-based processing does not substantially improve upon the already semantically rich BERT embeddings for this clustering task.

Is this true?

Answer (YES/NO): NO